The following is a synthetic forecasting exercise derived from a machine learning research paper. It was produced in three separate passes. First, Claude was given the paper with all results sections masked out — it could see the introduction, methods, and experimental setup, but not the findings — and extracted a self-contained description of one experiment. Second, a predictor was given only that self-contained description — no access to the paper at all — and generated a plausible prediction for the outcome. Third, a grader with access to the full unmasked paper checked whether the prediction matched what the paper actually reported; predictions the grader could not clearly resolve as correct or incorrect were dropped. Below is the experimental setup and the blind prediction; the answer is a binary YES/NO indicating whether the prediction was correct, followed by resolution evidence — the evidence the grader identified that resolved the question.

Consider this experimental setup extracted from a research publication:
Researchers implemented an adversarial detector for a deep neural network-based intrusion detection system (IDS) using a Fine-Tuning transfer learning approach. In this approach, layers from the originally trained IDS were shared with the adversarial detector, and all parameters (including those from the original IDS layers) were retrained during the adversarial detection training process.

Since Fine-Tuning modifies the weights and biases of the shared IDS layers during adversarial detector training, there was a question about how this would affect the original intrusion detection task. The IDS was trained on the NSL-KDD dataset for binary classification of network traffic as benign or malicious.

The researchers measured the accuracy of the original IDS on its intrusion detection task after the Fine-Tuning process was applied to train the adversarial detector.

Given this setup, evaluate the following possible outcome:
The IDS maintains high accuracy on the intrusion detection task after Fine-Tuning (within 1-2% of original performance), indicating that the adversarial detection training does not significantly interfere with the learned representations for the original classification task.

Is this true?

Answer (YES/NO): NO